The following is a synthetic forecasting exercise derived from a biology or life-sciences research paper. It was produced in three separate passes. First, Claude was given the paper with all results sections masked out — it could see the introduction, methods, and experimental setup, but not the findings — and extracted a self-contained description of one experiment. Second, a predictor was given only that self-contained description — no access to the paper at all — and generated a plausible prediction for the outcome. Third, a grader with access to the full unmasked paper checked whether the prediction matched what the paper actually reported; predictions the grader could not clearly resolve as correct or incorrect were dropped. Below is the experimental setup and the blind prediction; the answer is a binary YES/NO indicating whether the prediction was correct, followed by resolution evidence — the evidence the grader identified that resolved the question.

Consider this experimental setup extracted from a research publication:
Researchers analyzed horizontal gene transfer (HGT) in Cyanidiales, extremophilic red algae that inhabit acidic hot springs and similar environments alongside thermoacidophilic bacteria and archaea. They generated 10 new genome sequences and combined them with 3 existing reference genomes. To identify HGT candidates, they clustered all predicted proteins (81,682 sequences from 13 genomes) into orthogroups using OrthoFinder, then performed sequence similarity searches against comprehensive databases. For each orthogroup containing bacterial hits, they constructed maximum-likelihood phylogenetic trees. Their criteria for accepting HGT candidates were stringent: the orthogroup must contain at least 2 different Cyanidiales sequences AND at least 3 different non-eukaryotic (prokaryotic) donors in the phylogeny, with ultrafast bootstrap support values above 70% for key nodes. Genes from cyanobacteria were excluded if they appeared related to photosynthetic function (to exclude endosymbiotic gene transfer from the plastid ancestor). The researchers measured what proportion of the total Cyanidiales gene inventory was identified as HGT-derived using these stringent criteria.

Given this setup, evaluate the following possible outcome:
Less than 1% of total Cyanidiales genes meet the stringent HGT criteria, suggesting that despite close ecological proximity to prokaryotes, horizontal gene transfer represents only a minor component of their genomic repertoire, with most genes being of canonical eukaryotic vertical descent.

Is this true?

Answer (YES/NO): NO